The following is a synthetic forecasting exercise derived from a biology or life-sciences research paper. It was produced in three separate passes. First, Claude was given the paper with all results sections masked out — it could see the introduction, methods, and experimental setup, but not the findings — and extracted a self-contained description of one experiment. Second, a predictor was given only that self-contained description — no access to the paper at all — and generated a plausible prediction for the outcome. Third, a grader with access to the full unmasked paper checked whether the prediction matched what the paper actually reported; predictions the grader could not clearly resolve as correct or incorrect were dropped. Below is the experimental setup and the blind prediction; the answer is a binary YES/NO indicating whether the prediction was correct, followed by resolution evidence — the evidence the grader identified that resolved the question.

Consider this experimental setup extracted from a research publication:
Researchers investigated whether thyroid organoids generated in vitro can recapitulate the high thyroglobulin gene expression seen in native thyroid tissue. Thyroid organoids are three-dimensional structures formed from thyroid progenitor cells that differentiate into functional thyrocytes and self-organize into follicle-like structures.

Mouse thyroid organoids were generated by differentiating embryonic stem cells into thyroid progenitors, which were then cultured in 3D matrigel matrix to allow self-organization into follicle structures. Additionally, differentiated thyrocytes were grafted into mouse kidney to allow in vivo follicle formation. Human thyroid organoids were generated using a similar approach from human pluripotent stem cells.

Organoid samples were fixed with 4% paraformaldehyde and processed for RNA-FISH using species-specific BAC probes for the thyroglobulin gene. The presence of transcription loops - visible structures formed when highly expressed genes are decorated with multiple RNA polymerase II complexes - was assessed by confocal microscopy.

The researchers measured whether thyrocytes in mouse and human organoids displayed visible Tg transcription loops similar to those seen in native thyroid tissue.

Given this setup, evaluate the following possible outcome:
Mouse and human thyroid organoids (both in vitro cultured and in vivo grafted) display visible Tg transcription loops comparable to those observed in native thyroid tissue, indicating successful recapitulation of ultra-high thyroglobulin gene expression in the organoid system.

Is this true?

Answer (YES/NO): NO